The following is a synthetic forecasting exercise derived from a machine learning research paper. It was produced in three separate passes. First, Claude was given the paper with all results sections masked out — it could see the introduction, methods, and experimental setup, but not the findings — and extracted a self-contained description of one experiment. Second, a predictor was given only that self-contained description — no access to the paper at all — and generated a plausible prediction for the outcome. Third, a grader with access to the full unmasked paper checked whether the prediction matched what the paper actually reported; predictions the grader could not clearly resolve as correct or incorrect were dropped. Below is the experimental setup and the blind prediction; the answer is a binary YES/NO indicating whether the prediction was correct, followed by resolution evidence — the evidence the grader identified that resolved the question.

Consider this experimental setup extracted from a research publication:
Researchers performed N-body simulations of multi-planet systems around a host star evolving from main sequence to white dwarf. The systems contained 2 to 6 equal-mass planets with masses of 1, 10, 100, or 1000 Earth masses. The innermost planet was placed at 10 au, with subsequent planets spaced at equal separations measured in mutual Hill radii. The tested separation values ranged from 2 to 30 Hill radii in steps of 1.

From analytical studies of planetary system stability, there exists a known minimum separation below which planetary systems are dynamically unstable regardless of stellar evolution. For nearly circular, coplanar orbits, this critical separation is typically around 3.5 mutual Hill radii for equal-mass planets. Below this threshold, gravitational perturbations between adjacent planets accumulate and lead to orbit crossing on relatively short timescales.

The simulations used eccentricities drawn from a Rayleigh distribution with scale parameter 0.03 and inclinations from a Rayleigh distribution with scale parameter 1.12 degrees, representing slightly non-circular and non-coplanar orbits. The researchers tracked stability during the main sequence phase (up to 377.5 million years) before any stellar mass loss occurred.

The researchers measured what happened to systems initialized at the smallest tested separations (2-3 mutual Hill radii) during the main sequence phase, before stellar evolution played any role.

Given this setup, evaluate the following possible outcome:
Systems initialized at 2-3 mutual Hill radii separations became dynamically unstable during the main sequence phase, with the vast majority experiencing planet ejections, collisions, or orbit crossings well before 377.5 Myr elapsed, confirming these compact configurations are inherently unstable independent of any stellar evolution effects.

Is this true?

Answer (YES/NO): YES